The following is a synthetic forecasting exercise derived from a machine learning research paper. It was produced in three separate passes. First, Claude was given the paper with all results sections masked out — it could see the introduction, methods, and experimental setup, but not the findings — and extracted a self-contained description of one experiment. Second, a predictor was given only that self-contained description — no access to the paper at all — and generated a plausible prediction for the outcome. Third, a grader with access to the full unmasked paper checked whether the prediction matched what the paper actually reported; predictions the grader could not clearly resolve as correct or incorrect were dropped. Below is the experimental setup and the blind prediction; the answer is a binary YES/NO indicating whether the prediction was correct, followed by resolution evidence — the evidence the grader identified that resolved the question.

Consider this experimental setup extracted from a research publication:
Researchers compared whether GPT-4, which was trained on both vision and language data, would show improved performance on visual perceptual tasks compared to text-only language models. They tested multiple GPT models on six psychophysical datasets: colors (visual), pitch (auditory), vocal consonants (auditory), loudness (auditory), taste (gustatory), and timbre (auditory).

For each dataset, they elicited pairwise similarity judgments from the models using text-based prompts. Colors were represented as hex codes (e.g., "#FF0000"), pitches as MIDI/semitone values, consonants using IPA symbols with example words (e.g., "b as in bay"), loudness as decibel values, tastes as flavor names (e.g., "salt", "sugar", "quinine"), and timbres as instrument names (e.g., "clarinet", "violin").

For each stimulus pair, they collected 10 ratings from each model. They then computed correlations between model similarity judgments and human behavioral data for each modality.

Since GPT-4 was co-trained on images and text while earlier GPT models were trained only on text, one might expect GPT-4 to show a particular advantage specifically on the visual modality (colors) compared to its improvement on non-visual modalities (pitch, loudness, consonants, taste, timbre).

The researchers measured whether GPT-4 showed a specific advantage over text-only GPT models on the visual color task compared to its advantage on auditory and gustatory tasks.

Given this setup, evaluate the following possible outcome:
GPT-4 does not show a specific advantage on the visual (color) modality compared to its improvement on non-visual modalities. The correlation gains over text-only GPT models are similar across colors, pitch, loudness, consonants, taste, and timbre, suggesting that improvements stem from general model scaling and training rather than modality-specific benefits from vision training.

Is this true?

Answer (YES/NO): YES